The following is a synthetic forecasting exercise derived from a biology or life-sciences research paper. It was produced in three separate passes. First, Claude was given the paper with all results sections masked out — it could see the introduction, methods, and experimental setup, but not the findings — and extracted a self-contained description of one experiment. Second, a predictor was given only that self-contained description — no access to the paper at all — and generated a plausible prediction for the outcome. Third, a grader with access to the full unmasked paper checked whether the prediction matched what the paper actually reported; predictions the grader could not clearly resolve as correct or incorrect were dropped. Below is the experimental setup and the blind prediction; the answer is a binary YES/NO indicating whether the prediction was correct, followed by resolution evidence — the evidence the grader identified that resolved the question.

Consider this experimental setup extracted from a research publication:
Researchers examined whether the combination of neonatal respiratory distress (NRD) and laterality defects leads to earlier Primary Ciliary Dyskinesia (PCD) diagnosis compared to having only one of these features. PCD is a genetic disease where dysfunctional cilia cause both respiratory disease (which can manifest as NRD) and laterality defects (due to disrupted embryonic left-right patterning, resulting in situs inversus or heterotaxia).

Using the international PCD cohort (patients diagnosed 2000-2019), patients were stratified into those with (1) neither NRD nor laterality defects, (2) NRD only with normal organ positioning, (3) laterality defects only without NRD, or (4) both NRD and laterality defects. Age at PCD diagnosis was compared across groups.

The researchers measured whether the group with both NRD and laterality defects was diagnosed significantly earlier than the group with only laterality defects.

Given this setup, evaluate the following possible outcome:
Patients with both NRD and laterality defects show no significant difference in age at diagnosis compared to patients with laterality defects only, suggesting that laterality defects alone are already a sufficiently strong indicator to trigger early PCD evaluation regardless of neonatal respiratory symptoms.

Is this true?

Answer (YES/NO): NO